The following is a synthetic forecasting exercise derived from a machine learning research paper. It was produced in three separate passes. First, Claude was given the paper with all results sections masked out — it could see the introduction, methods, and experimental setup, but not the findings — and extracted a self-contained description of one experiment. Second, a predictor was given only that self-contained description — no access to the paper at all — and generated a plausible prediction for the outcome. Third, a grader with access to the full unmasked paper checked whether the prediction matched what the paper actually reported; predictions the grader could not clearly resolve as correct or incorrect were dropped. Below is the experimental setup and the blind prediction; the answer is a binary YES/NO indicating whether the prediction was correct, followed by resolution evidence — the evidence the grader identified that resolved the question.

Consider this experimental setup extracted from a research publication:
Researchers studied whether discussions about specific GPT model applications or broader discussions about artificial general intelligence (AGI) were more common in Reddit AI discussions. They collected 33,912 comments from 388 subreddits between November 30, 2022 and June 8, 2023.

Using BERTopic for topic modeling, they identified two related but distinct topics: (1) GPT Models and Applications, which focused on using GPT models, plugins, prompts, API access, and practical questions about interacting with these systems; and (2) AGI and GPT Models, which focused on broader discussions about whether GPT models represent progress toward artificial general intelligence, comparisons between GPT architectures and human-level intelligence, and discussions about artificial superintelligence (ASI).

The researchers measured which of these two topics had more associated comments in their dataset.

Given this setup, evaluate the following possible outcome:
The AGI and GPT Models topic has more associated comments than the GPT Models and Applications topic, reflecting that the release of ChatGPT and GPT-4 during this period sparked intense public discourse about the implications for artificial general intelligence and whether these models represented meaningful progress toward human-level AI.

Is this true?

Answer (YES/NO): NO